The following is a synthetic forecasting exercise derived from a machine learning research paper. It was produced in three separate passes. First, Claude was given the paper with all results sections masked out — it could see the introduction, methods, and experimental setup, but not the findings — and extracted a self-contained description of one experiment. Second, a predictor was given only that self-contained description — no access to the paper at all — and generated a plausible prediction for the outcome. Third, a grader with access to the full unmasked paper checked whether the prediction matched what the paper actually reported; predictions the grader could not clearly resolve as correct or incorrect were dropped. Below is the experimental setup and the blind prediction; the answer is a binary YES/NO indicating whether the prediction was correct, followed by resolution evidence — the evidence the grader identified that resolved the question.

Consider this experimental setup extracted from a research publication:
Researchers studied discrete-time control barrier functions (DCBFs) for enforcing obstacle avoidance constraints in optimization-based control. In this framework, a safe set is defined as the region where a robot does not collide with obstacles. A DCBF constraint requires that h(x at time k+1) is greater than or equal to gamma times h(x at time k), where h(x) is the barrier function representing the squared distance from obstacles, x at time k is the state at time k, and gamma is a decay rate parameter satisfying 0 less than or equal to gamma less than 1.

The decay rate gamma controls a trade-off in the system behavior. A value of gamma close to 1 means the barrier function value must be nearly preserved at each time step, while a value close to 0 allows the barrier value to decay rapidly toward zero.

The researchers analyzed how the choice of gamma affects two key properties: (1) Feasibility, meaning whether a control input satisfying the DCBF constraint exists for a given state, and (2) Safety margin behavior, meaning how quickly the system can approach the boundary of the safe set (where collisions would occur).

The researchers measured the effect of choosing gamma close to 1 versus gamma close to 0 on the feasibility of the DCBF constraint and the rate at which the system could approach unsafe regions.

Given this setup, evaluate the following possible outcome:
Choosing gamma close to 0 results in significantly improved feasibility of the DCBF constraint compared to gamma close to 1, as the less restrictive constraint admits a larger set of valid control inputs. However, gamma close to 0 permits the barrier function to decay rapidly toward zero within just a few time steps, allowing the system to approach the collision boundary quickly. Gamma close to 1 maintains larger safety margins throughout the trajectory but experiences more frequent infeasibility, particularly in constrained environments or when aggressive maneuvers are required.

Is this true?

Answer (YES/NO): YES